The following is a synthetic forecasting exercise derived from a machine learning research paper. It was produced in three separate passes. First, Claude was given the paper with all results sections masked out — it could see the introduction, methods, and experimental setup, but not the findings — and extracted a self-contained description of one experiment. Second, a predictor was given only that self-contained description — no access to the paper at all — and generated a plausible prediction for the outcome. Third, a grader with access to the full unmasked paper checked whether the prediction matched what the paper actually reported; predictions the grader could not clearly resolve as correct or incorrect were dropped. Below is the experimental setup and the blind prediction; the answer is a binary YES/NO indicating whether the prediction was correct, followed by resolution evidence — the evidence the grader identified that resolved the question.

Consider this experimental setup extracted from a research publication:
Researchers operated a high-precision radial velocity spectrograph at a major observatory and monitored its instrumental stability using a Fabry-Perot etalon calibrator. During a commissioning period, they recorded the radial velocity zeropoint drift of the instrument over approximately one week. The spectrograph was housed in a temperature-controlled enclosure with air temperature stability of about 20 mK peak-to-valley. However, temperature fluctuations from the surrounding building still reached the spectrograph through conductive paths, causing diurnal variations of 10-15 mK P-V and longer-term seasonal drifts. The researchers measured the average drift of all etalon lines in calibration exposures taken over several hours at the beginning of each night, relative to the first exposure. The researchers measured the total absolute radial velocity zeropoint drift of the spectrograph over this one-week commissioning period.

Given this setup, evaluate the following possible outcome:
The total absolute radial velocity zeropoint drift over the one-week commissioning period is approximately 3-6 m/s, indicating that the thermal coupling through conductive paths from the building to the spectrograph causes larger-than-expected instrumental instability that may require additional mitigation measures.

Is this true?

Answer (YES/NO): NO